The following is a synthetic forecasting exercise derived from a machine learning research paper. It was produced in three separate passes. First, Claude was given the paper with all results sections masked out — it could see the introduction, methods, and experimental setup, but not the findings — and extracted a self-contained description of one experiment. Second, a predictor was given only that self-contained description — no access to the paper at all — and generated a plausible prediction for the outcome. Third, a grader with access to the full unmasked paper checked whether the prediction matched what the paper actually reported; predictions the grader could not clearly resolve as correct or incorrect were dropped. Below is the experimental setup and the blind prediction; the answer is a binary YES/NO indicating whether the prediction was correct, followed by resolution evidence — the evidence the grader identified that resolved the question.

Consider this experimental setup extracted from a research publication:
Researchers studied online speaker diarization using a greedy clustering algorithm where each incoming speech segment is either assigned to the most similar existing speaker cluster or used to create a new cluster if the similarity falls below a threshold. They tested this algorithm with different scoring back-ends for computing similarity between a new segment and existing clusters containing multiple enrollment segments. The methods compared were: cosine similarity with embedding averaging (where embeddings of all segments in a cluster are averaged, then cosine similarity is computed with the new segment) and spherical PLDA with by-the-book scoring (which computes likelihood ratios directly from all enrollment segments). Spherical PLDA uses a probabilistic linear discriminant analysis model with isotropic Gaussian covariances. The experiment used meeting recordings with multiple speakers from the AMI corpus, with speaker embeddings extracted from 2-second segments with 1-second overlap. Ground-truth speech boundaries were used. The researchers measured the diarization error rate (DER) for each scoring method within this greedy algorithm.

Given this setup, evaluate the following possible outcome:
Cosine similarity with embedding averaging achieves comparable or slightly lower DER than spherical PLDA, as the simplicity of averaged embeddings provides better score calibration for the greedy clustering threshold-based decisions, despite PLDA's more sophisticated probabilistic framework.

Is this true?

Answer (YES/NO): NO